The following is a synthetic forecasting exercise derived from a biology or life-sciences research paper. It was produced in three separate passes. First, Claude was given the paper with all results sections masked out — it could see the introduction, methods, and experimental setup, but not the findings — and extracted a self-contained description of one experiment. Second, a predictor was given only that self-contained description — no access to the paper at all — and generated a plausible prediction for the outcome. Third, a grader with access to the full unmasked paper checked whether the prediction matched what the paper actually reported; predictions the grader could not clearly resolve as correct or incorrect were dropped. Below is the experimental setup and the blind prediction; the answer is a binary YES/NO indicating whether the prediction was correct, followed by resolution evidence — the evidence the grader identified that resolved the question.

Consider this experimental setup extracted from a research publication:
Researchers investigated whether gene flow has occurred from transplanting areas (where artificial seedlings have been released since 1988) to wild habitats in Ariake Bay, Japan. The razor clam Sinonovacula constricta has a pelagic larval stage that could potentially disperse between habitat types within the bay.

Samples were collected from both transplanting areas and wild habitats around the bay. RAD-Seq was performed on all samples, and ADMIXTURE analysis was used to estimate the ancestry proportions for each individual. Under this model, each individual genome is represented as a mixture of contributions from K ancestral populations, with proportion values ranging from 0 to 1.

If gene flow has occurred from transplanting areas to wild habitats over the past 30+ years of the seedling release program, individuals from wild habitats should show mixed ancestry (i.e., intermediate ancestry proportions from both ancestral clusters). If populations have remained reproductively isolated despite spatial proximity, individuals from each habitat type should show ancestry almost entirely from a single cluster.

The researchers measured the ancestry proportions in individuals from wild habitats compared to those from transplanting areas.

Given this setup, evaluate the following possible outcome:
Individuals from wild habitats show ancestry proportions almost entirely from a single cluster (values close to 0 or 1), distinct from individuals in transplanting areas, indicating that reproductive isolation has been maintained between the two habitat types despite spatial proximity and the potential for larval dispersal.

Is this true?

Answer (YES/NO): YES